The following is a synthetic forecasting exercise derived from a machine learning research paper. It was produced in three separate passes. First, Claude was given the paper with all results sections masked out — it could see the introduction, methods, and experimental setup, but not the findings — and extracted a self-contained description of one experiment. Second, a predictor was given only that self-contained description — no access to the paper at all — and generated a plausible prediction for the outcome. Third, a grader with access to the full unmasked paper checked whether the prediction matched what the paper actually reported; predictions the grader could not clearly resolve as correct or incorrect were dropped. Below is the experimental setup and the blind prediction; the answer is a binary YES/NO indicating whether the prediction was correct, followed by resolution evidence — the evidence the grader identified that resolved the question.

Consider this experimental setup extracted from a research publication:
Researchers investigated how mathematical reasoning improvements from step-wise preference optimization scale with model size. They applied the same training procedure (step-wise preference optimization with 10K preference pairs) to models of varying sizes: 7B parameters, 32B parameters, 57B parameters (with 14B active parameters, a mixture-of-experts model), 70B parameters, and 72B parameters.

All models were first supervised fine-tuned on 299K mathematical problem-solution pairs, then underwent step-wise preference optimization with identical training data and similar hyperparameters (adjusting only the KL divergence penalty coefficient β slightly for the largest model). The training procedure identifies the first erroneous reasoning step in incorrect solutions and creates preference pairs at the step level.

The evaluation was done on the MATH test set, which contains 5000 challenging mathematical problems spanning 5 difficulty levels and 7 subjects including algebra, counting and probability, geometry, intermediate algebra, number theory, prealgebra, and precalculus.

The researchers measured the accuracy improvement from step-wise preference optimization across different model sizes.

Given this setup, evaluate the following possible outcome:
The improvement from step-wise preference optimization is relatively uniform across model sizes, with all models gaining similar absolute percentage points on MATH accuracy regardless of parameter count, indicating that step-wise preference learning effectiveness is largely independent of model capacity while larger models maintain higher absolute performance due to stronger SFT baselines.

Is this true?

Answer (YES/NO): NO